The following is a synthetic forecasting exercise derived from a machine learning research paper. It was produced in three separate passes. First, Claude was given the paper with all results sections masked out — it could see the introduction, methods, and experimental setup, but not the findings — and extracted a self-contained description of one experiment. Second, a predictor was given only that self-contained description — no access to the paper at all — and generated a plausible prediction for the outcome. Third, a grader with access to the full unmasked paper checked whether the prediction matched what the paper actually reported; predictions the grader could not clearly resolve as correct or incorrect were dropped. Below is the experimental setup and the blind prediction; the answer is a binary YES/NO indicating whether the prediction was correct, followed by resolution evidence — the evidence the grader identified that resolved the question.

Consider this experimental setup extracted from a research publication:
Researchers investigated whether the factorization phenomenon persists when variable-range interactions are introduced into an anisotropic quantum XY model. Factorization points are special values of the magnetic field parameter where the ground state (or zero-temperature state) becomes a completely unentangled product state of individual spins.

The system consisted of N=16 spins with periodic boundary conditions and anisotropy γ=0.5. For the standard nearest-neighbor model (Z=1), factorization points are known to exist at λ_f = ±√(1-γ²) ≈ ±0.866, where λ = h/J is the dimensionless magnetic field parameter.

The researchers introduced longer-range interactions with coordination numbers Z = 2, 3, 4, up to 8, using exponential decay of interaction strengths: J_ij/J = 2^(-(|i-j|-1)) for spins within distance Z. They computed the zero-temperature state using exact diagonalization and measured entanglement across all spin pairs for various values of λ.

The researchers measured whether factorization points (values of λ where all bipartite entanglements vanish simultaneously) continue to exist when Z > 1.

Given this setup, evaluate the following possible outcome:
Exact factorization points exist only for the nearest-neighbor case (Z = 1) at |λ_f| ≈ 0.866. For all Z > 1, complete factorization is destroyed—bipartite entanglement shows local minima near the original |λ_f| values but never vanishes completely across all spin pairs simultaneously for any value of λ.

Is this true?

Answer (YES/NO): NO